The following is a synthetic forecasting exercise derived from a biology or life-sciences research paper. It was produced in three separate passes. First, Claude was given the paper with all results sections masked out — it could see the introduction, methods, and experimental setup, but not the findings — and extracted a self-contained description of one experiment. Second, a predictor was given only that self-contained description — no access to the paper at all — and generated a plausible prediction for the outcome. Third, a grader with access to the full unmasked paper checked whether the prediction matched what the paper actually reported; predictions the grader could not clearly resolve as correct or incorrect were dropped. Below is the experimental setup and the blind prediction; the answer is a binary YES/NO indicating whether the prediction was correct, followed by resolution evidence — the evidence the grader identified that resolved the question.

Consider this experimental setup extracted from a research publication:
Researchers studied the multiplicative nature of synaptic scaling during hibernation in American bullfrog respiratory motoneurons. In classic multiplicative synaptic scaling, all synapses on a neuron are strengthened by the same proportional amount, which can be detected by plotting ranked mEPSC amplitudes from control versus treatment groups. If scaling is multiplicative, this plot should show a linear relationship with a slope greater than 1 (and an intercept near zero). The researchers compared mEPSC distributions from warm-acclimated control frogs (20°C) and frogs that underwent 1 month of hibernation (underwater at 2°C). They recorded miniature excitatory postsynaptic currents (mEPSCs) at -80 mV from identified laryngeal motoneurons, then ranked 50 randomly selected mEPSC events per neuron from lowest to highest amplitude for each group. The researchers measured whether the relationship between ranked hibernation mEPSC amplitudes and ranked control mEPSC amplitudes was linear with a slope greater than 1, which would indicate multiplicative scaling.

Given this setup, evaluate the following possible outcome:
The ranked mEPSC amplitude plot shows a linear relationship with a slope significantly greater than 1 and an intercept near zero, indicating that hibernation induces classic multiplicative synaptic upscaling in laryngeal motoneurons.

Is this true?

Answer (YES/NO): NO